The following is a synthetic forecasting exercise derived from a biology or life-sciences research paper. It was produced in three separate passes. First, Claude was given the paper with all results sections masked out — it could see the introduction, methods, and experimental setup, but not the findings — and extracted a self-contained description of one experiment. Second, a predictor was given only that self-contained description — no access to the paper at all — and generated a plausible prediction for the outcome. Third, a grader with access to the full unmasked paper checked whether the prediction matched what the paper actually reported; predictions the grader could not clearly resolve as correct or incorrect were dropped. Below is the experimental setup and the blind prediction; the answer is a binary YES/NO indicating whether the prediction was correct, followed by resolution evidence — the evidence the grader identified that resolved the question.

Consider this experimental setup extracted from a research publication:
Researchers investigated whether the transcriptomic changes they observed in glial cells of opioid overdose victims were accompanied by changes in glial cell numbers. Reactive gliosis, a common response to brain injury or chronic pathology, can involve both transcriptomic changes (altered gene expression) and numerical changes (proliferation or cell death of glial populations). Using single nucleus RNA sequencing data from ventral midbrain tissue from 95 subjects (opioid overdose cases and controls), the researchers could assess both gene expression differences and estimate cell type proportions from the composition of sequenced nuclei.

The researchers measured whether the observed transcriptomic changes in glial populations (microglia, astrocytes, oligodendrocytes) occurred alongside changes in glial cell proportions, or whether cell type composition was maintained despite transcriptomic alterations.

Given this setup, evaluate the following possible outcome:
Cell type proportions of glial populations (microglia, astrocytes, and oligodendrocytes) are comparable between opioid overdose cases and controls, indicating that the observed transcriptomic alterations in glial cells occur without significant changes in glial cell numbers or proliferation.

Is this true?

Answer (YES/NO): YES